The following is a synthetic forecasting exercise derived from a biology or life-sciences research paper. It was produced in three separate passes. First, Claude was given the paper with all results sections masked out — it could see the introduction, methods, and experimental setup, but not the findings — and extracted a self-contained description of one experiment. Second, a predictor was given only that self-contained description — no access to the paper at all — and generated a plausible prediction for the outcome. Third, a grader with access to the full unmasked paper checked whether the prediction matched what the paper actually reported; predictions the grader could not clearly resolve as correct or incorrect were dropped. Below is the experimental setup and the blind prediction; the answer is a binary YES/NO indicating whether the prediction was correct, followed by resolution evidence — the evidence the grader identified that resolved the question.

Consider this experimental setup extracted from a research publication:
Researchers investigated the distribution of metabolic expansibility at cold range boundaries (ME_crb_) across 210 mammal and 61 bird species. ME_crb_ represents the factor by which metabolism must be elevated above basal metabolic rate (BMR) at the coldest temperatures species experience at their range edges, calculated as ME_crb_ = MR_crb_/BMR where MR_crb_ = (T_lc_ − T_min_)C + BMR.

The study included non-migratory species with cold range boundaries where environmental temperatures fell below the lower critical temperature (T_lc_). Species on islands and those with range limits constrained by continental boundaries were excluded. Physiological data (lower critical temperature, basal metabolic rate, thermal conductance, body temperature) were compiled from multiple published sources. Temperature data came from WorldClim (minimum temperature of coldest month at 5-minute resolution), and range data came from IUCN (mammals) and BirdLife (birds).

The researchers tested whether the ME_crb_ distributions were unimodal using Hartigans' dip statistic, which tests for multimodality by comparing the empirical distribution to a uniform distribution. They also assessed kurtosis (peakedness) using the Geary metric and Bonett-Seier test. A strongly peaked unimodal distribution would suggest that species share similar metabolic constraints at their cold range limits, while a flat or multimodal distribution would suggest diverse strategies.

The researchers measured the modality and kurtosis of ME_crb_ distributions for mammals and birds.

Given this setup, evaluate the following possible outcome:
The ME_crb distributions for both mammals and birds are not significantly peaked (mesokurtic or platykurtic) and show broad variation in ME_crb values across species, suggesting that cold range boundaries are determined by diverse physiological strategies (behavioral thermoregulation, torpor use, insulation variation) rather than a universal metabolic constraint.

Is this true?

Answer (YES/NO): NO